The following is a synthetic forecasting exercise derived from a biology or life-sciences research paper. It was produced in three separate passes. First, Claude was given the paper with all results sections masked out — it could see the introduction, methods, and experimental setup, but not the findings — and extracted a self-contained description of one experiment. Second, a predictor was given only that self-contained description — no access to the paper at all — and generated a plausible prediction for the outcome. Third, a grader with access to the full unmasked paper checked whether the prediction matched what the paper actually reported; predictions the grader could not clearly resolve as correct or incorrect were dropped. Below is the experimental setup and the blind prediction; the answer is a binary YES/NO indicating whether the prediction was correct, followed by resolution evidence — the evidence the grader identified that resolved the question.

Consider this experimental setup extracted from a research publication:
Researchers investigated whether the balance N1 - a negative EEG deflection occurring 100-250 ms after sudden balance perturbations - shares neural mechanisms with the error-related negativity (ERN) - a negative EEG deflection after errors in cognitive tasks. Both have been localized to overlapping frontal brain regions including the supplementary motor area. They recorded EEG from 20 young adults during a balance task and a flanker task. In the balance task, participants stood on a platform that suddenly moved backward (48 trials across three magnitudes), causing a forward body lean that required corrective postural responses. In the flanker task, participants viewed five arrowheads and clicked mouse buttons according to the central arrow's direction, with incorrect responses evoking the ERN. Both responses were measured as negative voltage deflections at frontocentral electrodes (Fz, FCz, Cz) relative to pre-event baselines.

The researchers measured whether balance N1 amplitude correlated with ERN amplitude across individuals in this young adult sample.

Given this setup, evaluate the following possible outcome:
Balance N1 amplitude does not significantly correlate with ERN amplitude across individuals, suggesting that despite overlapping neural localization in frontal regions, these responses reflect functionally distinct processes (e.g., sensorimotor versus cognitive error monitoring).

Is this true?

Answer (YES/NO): NO